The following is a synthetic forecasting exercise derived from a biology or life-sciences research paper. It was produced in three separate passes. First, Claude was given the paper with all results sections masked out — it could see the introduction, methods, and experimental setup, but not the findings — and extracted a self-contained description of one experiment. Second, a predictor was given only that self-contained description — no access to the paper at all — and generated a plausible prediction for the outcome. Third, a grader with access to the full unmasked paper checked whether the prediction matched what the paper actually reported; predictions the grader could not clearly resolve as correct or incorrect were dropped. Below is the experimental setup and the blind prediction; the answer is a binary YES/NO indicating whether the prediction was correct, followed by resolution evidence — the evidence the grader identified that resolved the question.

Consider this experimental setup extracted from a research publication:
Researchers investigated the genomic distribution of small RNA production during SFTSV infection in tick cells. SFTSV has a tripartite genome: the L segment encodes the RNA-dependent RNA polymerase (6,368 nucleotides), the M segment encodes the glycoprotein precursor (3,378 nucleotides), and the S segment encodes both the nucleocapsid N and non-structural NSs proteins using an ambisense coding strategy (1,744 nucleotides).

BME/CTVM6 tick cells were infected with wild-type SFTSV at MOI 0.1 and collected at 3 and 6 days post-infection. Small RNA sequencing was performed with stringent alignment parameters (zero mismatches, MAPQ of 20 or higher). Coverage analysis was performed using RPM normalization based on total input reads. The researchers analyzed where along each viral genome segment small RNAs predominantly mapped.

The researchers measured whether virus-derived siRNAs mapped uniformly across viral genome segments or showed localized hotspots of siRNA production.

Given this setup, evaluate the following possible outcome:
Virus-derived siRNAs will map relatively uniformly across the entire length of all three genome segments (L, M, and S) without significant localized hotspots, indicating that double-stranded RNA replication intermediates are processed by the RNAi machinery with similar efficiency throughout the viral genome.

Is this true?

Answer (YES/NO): NO